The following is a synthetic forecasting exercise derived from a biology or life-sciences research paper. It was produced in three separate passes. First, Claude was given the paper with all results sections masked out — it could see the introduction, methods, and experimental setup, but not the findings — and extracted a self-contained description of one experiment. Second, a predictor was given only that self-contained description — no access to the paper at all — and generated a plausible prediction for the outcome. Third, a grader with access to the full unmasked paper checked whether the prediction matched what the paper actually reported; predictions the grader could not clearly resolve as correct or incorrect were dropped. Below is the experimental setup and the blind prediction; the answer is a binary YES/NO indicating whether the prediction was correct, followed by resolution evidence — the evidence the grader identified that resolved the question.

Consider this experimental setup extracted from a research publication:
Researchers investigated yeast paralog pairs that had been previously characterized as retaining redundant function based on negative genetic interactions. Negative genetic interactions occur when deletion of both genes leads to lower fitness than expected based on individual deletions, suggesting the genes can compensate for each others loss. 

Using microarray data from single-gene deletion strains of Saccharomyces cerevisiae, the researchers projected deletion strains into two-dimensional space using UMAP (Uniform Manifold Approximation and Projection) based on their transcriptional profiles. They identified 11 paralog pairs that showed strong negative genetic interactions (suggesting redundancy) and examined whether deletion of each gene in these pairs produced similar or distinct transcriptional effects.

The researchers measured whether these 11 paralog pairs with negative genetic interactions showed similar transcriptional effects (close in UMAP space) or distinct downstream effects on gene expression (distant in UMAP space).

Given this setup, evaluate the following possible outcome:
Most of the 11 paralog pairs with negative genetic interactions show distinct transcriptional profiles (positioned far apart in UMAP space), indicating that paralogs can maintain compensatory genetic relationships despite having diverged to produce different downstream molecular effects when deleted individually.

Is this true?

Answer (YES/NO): YES